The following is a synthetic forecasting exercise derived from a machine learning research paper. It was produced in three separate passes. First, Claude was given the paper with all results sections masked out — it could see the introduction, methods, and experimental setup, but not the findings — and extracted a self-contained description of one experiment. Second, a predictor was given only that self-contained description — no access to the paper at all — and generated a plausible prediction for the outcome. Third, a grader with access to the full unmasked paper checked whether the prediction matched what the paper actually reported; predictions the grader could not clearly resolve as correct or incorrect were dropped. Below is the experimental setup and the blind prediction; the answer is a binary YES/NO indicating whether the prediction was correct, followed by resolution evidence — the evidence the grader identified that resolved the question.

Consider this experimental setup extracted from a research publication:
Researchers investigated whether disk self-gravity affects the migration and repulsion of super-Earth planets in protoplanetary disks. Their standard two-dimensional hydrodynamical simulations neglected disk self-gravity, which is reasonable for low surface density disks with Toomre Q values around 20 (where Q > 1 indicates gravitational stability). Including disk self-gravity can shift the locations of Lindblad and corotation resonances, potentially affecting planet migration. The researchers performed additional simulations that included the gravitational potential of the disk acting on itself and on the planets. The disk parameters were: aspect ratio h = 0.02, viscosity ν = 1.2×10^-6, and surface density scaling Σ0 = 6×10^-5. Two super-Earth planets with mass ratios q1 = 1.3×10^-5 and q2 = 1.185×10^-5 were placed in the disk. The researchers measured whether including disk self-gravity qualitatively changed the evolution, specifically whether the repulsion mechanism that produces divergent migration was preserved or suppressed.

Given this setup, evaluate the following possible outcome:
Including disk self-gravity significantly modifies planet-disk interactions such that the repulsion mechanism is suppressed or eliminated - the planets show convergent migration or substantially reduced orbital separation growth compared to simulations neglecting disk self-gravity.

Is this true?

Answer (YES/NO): NO